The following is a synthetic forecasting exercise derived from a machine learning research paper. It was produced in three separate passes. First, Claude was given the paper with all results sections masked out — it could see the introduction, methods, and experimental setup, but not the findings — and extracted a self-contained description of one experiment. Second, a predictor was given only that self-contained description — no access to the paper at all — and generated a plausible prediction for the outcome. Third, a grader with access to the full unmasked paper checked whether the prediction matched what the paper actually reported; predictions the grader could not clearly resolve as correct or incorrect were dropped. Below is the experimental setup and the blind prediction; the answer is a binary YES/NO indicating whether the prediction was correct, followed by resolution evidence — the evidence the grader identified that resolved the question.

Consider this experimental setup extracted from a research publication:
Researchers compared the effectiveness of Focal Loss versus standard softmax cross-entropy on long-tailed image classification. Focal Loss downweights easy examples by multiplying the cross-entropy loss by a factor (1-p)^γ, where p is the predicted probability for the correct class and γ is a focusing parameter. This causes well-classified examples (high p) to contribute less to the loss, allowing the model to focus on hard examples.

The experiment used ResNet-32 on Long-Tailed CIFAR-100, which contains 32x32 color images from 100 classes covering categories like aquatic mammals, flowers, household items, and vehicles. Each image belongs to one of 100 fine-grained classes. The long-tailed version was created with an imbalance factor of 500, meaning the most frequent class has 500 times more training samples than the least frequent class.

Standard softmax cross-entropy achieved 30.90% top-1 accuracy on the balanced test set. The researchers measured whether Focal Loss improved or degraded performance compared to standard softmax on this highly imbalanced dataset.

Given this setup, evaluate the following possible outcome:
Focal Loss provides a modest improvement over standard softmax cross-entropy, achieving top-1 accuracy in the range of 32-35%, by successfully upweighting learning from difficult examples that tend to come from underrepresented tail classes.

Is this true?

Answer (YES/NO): NO